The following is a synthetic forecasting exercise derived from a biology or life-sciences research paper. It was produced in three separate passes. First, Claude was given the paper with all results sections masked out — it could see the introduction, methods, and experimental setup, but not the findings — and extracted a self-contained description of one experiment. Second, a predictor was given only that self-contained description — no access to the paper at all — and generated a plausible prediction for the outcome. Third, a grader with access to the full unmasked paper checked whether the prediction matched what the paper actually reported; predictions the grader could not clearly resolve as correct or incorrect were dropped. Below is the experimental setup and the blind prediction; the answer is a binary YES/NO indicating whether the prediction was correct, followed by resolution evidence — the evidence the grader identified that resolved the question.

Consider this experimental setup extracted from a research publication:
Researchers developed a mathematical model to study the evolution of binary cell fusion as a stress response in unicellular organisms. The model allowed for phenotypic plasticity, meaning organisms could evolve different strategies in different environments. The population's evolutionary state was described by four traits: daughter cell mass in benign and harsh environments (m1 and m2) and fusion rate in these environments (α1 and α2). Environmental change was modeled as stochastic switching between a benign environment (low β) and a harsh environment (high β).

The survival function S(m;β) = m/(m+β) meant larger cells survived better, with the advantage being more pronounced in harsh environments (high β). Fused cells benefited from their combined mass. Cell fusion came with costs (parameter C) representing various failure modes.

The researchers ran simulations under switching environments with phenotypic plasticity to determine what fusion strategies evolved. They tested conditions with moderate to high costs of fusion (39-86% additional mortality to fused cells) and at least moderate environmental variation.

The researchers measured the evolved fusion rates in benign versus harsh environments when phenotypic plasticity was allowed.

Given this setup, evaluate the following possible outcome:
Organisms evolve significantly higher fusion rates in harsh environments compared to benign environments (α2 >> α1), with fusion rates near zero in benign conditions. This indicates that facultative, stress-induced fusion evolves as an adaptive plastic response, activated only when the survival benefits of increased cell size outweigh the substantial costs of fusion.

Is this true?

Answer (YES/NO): YES